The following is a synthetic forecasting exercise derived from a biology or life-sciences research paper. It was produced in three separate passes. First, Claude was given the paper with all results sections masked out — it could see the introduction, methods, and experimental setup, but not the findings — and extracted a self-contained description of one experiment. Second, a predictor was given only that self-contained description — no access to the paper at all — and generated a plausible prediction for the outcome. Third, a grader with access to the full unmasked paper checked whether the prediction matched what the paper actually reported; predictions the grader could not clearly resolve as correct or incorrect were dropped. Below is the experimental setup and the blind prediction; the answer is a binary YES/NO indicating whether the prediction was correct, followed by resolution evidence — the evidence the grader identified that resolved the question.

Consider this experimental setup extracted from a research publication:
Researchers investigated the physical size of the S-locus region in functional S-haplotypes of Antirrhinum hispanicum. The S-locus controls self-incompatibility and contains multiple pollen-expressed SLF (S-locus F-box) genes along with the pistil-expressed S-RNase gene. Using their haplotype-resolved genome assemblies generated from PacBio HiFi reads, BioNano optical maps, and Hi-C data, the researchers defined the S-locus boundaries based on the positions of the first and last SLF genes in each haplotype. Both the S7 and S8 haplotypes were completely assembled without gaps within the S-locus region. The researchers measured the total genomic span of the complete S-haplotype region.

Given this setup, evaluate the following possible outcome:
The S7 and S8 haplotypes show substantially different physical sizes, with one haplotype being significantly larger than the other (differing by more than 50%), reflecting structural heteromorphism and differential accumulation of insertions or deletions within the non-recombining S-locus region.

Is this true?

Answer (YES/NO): NO